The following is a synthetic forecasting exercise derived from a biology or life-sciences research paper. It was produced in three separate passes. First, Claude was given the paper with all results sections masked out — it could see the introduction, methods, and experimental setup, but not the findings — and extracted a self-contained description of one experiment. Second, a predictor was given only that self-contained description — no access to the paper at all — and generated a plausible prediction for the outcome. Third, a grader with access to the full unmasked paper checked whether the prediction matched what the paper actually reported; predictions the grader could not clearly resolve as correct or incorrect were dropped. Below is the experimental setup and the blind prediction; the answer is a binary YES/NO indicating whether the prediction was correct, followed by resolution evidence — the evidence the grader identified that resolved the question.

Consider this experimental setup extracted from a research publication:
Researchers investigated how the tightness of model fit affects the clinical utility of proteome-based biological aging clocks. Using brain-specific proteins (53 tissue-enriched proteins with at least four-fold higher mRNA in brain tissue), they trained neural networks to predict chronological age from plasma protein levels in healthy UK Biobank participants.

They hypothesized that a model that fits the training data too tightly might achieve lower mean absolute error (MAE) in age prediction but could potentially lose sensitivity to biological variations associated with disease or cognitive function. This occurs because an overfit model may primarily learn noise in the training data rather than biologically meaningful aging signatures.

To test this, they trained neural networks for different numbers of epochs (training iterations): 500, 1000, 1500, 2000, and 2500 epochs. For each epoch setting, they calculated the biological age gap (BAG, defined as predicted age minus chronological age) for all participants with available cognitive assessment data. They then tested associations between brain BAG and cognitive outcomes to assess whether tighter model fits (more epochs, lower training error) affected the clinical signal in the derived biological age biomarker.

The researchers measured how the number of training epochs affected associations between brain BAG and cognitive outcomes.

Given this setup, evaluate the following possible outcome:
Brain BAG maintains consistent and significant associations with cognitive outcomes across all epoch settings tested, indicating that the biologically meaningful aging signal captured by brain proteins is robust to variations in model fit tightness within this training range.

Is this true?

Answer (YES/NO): NO